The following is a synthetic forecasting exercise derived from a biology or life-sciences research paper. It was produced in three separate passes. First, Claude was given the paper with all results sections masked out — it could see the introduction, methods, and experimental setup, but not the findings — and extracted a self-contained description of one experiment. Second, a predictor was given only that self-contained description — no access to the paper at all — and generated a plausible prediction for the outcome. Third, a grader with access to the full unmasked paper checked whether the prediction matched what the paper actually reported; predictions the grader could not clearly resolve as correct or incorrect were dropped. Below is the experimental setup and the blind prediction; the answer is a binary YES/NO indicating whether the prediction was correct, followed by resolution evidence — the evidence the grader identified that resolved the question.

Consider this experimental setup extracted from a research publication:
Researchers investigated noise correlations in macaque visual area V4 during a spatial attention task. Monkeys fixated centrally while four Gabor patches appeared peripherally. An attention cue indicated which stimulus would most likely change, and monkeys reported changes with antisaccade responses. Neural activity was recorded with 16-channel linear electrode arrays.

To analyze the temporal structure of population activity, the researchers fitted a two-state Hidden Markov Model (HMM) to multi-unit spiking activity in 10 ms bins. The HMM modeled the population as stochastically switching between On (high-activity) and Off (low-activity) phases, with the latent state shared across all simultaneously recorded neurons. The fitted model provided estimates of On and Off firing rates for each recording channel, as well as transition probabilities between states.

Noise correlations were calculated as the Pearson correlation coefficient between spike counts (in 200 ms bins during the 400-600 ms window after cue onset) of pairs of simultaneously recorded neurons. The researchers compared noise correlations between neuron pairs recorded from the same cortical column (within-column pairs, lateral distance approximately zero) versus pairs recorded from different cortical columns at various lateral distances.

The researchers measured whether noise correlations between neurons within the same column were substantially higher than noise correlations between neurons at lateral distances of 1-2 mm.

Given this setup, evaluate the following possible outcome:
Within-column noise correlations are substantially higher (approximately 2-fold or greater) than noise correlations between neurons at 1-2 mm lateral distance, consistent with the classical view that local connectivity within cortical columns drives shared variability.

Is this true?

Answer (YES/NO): NO